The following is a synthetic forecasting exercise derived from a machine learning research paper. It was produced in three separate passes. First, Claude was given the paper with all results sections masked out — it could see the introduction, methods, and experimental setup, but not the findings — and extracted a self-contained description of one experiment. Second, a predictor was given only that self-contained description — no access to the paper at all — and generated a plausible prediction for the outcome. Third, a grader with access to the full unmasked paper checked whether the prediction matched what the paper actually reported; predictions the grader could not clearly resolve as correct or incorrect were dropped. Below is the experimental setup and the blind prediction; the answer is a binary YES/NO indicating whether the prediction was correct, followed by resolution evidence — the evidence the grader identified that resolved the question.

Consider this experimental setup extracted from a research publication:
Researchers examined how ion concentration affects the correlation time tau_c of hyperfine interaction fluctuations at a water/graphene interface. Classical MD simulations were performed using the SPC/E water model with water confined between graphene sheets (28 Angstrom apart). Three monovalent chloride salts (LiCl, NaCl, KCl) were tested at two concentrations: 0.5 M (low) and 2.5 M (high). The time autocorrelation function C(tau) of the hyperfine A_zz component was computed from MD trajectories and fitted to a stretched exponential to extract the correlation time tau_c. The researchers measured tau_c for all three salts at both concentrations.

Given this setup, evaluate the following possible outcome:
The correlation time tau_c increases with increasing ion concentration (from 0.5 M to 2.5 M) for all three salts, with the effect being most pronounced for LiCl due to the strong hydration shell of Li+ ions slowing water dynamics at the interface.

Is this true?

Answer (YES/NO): NO